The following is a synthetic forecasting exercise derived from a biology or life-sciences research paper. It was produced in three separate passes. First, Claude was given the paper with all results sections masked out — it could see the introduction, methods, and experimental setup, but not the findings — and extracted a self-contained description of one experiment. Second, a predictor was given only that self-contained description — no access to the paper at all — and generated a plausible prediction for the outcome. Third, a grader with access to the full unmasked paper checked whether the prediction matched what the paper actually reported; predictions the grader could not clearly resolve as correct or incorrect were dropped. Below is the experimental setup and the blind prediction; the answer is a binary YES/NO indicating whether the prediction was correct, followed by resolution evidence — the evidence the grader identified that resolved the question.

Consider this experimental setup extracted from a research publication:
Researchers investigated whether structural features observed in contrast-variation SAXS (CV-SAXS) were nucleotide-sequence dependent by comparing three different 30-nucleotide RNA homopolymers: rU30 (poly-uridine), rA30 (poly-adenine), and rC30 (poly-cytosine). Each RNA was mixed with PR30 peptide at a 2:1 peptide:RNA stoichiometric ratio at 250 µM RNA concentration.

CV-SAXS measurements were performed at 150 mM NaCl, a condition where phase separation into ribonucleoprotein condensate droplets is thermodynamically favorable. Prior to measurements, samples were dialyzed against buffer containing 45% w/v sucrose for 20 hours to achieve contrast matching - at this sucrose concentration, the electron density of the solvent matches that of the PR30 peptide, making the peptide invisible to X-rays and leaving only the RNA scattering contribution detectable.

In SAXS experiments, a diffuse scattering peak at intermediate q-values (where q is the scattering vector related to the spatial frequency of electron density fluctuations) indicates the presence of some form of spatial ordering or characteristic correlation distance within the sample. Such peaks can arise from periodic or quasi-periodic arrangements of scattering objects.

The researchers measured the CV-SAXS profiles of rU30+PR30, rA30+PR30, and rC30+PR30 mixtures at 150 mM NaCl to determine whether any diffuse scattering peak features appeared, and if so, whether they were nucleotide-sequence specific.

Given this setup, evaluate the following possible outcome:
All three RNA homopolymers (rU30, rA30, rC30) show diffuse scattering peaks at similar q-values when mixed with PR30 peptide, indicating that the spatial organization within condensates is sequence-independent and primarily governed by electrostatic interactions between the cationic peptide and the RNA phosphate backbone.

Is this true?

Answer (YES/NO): NO